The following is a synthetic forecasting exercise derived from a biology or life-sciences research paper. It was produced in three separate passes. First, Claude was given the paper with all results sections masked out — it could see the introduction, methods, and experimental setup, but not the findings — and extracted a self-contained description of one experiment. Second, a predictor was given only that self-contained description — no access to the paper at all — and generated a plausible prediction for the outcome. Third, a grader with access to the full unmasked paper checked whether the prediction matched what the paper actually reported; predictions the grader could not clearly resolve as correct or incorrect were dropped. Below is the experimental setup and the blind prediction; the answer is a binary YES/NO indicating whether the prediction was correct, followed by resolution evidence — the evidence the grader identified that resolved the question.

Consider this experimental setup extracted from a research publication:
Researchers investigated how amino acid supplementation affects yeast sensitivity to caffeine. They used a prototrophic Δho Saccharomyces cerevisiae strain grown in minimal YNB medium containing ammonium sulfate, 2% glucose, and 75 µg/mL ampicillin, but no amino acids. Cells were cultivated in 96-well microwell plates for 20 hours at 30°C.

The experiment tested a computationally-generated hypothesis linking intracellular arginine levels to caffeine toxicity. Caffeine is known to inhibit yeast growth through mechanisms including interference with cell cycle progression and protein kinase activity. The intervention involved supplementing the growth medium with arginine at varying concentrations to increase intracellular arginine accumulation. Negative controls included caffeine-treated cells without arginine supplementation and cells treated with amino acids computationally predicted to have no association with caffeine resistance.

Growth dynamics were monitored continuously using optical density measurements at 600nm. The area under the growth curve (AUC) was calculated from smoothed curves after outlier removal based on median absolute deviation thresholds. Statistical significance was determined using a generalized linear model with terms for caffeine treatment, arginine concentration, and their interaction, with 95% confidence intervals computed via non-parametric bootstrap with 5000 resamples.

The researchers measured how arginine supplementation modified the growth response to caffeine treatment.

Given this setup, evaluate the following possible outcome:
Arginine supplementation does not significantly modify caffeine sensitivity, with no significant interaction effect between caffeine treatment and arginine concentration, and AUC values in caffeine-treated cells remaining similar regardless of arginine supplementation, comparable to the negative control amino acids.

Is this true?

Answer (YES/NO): NO